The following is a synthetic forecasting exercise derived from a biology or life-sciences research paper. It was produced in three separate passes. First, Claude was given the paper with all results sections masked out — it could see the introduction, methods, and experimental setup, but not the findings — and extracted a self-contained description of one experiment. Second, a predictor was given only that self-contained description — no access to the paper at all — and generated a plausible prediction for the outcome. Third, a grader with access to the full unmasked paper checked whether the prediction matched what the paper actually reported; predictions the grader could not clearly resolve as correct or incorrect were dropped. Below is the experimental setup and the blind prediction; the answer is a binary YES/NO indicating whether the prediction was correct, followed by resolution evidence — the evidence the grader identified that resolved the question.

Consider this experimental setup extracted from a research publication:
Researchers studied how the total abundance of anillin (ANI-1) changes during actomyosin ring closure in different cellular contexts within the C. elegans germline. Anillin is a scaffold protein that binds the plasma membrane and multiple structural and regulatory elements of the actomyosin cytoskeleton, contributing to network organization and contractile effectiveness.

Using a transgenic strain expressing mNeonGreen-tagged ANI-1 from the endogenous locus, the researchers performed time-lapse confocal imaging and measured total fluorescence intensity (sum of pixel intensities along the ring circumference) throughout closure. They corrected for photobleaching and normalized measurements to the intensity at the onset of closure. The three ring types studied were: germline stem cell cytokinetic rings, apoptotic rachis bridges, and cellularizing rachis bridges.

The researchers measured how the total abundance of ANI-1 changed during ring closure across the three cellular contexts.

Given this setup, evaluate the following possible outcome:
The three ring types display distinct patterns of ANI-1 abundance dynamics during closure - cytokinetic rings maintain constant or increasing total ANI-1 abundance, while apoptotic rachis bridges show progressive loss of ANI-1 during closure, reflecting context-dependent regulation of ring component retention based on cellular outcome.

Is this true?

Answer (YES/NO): NO